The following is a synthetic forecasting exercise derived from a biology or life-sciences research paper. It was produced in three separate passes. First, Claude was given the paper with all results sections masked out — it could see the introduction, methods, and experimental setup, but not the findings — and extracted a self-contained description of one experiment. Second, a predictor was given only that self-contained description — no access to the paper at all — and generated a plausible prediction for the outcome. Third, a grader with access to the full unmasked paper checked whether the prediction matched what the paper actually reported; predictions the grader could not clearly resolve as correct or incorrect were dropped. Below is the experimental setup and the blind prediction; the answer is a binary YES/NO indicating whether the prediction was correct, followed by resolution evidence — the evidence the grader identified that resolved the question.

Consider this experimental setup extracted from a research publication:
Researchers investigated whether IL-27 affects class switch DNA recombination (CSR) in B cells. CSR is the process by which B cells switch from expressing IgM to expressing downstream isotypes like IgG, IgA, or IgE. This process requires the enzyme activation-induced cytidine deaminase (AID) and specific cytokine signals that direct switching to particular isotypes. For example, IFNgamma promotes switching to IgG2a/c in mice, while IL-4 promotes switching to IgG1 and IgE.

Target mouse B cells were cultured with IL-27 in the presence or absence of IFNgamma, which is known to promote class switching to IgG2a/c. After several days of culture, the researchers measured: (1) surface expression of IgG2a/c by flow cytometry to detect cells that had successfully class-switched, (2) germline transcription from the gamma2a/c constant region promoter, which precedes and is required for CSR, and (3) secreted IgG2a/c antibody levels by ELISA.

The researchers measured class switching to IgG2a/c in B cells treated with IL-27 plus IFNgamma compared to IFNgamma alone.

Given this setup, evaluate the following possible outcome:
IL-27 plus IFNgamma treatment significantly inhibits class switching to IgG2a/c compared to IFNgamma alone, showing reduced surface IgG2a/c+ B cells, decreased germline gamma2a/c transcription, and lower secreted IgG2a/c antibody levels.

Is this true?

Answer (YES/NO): NO